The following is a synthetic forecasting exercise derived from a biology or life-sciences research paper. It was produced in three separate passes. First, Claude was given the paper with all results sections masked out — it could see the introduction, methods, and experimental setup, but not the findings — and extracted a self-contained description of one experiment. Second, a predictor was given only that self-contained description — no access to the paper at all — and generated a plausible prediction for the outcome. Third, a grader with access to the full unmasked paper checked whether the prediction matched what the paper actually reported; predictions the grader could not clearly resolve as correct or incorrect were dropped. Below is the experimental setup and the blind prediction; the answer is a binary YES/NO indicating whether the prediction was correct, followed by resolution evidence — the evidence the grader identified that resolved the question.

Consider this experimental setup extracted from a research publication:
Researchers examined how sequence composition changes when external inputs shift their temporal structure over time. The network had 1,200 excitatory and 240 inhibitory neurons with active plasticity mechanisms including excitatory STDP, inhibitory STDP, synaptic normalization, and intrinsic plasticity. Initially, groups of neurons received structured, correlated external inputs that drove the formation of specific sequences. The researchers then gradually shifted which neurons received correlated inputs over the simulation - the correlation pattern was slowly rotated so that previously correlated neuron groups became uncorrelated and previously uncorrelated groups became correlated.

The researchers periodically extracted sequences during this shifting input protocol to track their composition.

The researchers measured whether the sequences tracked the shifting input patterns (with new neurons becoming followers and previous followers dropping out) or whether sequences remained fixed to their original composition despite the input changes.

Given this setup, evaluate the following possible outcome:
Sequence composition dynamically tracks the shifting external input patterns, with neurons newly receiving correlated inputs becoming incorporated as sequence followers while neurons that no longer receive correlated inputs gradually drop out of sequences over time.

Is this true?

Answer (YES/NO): YES